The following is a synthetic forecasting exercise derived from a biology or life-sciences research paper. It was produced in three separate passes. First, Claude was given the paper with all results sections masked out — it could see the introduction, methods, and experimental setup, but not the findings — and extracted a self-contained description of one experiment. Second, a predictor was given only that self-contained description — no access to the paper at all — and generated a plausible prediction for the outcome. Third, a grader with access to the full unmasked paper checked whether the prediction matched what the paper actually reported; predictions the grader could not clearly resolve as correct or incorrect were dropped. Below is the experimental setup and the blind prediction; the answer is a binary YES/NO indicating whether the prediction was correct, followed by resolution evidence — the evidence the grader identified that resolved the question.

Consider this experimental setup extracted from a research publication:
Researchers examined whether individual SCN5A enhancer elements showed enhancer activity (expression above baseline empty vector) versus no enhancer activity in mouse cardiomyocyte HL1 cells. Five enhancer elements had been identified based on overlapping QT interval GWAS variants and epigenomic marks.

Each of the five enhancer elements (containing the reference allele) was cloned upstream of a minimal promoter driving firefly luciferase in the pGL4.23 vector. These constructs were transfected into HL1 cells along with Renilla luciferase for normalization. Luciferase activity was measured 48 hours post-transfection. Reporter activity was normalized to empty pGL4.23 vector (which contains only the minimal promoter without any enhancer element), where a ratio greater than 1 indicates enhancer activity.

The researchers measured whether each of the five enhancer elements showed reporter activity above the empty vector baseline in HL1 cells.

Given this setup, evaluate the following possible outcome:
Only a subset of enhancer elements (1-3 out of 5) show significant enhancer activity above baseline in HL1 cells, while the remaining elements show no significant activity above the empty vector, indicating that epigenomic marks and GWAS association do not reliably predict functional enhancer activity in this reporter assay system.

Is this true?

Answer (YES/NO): NO